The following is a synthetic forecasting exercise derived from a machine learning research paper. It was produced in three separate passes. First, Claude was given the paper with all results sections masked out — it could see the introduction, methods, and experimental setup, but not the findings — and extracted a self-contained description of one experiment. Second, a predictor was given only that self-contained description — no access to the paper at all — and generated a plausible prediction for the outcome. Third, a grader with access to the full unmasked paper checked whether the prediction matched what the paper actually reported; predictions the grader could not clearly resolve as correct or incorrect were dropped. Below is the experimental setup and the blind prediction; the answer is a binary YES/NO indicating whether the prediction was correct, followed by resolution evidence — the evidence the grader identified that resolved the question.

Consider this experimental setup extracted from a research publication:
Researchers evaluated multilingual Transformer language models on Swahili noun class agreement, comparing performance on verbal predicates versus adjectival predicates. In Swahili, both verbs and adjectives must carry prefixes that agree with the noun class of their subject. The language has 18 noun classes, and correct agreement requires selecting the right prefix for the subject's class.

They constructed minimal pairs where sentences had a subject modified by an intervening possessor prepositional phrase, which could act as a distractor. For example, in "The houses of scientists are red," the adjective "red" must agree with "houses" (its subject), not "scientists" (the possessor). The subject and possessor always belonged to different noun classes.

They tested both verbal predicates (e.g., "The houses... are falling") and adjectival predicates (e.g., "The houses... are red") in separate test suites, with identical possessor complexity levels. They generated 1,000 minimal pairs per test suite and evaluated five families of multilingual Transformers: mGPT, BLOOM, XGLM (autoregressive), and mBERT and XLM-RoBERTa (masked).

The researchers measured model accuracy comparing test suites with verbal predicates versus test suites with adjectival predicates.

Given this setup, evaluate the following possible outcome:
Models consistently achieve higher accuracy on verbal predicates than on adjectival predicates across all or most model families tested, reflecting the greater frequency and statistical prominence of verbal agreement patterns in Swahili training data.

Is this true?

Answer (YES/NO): NO